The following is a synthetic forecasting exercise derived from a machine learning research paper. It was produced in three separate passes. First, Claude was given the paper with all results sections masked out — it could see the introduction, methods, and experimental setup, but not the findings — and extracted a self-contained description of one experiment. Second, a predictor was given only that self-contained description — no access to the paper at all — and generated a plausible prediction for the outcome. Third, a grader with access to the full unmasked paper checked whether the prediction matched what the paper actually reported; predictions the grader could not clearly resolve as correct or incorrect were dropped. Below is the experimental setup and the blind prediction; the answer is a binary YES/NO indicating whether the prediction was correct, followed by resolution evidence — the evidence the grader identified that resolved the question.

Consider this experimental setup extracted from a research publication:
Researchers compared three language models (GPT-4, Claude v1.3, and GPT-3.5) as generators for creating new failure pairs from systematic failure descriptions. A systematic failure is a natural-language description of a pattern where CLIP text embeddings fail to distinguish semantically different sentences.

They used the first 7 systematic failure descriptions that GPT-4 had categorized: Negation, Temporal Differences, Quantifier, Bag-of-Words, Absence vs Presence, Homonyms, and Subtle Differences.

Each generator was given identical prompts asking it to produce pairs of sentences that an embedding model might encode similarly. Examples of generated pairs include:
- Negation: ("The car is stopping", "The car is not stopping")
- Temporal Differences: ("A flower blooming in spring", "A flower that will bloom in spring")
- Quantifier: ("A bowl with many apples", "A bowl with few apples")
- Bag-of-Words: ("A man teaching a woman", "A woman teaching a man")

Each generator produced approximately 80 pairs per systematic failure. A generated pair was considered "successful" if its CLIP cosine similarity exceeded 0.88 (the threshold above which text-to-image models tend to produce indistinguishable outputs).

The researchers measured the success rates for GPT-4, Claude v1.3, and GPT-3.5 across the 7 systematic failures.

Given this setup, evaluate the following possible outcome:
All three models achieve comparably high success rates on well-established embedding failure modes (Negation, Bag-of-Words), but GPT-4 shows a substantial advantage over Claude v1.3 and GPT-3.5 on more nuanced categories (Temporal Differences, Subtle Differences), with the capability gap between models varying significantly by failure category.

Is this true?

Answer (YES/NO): NO